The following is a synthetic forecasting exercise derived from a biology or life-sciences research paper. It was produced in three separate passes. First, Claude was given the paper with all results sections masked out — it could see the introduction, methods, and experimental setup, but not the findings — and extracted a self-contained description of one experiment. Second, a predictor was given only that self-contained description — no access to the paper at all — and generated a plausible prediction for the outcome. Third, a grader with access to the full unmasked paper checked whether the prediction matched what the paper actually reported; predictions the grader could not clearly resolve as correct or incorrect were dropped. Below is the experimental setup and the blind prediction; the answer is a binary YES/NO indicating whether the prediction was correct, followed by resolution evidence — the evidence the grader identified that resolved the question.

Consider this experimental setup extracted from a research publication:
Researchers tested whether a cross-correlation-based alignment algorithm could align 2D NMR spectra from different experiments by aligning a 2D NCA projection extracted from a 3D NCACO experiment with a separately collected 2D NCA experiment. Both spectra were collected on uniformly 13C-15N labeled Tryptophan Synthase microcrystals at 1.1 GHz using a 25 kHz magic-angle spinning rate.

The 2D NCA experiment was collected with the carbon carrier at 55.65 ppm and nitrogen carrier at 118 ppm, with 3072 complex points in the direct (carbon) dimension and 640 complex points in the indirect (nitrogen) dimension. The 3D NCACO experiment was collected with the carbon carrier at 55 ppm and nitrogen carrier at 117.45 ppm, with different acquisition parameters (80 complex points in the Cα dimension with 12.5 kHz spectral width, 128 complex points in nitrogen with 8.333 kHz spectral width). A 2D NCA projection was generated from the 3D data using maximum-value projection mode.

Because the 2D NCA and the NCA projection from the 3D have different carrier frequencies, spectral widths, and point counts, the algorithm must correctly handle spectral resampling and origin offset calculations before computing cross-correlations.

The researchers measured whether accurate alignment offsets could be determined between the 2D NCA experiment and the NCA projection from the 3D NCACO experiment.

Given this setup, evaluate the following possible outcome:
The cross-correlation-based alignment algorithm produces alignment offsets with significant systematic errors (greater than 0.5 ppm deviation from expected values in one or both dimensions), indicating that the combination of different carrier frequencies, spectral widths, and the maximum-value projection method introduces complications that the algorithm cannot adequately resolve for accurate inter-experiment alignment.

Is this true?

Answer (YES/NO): NO